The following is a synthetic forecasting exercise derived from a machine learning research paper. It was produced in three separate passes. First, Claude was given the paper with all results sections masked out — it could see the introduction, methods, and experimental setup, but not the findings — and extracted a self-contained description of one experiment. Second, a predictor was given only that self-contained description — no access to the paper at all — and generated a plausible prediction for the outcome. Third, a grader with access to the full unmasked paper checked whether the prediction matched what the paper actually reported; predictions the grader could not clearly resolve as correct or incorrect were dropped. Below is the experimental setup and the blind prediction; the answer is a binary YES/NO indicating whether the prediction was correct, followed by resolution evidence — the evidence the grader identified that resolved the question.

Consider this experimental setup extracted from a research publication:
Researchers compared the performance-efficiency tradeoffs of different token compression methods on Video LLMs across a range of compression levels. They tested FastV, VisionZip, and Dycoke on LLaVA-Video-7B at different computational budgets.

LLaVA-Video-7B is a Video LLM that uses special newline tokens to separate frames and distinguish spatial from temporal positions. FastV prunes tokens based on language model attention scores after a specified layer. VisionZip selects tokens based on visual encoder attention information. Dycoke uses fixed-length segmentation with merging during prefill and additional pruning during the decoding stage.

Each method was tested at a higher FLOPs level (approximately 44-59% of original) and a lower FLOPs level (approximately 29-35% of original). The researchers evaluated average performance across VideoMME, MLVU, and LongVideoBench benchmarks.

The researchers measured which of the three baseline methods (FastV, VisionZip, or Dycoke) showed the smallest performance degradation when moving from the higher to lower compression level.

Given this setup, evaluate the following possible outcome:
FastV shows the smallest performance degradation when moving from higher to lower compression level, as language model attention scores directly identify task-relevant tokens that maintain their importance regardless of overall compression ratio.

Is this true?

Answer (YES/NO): NO